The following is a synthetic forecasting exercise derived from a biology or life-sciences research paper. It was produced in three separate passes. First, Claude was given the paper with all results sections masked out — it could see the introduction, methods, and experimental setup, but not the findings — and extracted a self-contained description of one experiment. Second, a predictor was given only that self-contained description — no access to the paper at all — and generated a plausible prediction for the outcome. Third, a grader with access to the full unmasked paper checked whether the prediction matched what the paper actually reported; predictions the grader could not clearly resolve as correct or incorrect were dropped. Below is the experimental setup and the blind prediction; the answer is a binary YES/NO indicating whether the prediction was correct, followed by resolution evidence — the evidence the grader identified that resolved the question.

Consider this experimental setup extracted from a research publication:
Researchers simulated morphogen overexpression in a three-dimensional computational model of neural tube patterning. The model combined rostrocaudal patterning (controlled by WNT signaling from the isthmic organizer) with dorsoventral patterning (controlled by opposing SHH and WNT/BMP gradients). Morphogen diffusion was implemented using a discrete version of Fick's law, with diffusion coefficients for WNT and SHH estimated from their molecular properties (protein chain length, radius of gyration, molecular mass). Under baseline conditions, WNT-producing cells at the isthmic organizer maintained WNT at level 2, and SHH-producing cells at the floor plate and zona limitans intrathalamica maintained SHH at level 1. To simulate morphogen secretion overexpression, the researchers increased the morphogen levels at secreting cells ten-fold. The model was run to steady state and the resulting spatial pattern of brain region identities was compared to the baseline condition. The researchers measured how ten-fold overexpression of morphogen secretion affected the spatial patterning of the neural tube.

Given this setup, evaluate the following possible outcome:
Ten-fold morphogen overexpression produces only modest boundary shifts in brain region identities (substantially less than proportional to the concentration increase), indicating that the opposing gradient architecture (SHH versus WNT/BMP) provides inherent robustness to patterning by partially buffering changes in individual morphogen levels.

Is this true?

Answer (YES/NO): NO